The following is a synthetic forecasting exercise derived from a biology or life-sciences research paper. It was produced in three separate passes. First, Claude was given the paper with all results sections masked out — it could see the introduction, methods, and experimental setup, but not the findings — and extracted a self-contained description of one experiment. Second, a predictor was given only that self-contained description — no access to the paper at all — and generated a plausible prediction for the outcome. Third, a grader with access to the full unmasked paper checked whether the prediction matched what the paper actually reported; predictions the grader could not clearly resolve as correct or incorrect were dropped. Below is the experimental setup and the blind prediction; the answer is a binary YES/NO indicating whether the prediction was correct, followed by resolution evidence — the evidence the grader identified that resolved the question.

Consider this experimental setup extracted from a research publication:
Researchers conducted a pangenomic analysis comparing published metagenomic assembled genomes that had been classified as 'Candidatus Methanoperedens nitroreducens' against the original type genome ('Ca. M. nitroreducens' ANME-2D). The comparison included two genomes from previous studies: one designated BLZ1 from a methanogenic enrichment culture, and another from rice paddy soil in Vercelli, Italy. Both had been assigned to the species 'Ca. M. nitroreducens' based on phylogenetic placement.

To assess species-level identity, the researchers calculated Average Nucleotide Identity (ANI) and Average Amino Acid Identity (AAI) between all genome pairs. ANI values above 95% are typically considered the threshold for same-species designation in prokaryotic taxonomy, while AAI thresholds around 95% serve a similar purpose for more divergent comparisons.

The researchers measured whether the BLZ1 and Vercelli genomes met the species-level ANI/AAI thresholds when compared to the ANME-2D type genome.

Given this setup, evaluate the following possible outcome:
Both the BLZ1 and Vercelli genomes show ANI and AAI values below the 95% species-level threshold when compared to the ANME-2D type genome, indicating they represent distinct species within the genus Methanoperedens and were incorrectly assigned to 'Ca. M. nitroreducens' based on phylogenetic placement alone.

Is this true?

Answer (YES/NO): YES